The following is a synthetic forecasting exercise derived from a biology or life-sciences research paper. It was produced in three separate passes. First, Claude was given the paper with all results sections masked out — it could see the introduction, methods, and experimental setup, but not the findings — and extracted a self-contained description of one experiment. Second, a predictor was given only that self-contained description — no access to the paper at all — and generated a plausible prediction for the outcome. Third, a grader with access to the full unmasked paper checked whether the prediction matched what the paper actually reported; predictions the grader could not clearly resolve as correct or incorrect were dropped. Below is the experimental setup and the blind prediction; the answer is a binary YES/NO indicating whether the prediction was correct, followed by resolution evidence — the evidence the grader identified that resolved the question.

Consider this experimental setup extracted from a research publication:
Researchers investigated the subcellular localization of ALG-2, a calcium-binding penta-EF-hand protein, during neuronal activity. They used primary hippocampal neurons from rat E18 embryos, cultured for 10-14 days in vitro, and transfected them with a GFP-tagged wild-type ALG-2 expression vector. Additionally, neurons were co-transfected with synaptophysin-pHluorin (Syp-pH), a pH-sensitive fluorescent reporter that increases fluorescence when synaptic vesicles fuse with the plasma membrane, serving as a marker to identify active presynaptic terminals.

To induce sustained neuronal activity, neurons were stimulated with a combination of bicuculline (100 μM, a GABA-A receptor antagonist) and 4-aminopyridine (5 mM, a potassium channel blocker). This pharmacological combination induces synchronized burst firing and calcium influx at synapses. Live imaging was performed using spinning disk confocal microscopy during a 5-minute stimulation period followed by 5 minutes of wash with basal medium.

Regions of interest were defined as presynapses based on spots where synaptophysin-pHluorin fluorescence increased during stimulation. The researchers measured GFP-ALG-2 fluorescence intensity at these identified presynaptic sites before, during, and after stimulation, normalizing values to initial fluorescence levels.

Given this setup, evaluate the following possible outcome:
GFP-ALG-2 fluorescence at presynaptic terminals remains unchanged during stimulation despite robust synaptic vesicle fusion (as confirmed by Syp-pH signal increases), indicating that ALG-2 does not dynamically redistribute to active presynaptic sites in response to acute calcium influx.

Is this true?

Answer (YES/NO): NO